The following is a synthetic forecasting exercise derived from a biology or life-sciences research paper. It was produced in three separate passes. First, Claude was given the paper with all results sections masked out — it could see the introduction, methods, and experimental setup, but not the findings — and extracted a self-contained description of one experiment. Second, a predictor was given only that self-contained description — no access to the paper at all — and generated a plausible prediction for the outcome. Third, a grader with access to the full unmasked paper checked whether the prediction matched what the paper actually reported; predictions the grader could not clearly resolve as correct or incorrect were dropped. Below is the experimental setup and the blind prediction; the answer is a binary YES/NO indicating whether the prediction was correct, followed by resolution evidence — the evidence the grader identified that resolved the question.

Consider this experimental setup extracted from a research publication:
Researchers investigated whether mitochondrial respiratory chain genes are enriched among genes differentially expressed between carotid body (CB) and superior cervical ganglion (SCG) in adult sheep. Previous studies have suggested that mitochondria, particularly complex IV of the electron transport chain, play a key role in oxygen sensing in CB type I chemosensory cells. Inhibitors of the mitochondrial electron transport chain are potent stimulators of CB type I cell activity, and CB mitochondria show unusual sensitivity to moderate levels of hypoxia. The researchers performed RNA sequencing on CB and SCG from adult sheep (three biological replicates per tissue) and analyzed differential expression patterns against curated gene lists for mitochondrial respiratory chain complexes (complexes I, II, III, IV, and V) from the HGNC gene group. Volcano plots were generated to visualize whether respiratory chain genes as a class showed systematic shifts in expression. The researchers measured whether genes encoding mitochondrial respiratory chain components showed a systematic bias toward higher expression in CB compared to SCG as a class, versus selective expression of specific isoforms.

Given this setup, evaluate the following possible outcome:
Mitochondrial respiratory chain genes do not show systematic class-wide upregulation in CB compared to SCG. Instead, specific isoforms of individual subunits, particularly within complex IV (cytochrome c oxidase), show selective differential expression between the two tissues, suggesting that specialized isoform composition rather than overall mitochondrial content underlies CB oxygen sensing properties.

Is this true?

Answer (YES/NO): YES